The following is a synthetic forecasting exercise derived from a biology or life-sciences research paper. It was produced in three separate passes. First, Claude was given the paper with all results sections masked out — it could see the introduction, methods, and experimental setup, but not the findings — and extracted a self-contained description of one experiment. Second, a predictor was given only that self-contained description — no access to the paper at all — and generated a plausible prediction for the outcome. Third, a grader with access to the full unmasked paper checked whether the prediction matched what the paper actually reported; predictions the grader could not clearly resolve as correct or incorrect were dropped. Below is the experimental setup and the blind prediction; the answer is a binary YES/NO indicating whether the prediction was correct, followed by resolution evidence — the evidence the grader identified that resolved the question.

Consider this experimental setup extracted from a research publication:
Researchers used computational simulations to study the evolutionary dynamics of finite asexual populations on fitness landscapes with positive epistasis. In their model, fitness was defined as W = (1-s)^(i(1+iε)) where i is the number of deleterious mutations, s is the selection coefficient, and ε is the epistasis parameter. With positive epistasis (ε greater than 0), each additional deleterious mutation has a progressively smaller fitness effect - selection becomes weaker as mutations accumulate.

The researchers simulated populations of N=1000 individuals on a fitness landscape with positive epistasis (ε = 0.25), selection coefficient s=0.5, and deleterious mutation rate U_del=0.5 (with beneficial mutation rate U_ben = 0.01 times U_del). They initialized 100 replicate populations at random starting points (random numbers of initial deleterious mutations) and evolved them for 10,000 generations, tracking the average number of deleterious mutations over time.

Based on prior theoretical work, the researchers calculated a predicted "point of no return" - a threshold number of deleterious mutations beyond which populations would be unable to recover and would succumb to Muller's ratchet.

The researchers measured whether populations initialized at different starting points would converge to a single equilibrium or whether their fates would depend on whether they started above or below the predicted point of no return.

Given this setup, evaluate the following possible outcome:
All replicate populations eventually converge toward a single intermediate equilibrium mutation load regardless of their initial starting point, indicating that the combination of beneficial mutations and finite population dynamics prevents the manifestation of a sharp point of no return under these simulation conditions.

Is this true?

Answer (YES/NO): NO